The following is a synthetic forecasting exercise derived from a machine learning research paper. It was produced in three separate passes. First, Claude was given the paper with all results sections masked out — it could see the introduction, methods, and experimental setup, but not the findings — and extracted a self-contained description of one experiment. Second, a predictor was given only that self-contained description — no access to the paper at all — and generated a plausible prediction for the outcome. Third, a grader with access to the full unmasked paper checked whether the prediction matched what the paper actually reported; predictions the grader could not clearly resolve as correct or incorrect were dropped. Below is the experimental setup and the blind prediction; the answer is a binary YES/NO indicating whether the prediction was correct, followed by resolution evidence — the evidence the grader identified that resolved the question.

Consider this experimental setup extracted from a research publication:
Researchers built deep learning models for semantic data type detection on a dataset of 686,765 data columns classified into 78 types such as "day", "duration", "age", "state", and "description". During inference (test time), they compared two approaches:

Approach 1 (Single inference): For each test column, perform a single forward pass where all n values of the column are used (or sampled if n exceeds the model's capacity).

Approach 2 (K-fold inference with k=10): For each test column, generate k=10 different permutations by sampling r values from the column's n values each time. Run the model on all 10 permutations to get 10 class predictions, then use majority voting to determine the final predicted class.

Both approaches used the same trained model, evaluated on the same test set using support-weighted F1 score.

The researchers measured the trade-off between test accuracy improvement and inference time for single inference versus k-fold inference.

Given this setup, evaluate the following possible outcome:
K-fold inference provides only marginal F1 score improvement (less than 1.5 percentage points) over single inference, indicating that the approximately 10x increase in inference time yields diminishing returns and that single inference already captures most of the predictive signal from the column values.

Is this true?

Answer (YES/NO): YES